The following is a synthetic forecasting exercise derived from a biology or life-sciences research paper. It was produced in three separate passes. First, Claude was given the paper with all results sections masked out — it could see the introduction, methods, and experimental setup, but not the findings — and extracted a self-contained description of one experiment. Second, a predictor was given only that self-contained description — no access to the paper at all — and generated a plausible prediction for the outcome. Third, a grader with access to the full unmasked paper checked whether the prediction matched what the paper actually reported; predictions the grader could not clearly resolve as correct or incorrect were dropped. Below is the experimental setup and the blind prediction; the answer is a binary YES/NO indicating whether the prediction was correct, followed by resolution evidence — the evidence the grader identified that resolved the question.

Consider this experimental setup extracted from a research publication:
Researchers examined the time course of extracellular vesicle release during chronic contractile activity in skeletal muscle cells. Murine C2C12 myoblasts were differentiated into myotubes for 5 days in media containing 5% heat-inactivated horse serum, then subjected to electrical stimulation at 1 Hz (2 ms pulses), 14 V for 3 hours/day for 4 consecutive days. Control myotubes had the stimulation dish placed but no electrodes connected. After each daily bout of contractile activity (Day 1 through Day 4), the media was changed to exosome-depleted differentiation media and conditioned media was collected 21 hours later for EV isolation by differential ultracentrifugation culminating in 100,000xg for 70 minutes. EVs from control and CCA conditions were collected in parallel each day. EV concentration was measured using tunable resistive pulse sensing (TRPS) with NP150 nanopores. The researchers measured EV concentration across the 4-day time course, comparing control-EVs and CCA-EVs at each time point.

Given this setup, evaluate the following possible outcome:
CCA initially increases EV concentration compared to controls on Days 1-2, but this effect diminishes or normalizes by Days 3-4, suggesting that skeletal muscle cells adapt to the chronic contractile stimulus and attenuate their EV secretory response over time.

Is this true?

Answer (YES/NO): NO